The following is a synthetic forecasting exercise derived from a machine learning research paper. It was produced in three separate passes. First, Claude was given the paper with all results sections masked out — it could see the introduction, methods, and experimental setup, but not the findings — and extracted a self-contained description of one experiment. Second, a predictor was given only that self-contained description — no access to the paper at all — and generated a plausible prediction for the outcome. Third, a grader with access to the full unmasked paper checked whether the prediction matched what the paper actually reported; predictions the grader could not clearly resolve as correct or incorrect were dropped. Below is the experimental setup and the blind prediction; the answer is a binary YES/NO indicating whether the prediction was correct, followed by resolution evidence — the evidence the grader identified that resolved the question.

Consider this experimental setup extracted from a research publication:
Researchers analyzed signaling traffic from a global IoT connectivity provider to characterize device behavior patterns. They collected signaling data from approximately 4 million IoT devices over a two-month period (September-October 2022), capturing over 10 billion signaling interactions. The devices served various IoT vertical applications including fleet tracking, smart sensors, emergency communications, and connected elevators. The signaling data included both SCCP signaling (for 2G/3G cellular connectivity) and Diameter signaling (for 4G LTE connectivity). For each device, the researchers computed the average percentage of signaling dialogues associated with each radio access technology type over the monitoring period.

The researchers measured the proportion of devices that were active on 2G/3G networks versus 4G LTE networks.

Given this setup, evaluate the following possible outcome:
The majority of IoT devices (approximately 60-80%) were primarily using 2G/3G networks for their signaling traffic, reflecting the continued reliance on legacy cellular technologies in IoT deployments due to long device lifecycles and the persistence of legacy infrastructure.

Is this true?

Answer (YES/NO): NO